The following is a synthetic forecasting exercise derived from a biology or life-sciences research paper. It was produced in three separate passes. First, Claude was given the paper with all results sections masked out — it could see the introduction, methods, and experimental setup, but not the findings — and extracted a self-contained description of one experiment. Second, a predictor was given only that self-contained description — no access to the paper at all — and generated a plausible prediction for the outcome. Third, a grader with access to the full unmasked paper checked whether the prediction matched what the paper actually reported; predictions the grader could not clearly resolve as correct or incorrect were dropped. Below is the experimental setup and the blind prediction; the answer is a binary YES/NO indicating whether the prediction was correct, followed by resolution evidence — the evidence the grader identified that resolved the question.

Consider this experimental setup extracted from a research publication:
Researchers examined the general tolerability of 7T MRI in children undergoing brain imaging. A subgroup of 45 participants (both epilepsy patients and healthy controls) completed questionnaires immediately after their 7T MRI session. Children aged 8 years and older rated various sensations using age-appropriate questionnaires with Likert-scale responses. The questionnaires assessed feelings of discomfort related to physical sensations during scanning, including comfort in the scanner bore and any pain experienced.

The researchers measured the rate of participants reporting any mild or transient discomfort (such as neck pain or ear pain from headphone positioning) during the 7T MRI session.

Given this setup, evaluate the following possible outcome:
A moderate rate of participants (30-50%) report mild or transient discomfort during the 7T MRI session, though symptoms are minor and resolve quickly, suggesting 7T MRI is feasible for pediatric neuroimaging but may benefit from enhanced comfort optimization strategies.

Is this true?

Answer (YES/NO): YES